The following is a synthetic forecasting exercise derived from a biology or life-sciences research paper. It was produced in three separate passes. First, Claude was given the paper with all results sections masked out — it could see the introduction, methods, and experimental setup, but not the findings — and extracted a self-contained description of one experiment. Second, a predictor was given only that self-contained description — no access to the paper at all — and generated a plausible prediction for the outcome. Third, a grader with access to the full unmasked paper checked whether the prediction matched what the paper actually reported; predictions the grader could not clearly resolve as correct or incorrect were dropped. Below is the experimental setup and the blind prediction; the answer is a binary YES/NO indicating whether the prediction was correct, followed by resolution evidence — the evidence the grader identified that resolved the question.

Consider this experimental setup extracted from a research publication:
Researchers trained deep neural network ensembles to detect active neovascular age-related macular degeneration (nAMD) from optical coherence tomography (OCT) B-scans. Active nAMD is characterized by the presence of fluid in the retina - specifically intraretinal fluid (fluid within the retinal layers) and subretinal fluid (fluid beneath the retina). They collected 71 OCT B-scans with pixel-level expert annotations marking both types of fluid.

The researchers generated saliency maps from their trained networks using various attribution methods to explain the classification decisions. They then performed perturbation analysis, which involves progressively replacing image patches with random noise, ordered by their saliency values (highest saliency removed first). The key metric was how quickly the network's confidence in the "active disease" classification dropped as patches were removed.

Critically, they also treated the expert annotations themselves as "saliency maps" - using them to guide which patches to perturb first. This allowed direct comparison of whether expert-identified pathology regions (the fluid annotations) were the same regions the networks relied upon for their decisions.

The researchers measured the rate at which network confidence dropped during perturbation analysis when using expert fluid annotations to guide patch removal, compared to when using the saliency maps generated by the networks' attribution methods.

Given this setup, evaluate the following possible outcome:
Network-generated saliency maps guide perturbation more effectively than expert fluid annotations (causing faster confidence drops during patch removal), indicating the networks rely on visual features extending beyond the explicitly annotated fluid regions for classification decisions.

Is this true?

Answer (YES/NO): YES